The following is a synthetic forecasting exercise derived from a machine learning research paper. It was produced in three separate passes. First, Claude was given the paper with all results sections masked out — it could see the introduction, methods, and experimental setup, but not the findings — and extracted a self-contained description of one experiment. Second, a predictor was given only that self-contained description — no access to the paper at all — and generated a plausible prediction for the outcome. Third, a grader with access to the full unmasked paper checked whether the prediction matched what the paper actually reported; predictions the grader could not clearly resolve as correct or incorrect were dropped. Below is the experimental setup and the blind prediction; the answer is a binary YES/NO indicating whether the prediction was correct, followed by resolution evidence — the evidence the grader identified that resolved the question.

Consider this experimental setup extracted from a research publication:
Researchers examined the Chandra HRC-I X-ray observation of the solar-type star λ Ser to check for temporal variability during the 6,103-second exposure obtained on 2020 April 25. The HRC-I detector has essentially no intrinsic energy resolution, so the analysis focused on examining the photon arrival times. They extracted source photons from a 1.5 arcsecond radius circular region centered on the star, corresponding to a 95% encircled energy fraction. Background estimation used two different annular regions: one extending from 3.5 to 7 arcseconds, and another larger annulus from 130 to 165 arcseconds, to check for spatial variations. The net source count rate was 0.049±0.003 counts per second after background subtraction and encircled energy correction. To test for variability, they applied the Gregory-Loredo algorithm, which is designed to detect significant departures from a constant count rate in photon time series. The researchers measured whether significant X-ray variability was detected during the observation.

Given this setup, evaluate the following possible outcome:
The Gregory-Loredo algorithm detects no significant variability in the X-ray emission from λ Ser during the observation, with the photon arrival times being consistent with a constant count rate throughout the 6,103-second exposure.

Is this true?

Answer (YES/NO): YES